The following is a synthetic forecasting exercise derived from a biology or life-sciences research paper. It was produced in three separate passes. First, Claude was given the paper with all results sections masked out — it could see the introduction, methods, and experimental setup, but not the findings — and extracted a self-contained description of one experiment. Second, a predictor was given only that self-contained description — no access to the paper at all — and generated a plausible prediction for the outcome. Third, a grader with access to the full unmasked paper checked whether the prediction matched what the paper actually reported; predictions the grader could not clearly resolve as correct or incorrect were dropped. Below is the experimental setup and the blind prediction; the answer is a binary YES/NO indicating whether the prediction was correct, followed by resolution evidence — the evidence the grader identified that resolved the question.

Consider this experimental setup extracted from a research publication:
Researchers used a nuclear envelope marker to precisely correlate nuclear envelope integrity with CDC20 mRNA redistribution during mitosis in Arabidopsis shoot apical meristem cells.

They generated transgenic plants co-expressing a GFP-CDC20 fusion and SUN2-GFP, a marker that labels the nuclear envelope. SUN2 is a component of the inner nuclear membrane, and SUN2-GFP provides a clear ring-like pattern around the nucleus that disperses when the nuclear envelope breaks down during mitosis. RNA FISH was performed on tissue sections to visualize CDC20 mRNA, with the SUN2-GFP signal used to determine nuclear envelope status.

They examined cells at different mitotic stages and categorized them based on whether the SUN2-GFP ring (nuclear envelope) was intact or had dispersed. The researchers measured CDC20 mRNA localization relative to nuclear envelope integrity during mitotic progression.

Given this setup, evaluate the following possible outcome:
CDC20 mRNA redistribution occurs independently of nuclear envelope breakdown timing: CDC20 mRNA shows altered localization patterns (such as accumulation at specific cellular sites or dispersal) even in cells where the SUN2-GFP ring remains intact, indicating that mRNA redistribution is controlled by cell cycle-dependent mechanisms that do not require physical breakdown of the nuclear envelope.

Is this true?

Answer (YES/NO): NO